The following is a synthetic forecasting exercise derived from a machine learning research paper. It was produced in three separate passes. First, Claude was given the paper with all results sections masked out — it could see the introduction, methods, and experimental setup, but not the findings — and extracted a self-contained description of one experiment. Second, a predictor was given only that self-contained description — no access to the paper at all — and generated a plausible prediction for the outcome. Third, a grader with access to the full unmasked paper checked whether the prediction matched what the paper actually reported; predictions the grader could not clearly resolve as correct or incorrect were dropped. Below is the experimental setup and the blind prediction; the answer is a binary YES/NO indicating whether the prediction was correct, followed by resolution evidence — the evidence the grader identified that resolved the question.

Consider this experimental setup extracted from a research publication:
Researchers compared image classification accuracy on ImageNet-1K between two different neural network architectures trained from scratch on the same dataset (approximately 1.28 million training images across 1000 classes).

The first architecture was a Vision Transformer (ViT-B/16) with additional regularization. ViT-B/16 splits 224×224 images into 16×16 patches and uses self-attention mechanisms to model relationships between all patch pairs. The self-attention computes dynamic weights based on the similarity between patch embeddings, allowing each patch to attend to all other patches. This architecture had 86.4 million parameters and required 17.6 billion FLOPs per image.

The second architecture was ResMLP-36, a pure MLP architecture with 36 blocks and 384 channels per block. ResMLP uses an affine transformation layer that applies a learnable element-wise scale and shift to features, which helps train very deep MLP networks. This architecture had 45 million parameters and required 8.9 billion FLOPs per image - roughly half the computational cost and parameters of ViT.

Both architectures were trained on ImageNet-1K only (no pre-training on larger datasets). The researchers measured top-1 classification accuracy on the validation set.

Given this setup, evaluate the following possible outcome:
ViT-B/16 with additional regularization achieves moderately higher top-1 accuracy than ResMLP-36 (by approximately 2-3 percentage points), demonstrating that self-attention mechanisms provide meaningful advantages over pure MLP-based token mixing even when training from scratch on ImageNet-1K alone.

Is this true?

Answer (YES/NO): NO